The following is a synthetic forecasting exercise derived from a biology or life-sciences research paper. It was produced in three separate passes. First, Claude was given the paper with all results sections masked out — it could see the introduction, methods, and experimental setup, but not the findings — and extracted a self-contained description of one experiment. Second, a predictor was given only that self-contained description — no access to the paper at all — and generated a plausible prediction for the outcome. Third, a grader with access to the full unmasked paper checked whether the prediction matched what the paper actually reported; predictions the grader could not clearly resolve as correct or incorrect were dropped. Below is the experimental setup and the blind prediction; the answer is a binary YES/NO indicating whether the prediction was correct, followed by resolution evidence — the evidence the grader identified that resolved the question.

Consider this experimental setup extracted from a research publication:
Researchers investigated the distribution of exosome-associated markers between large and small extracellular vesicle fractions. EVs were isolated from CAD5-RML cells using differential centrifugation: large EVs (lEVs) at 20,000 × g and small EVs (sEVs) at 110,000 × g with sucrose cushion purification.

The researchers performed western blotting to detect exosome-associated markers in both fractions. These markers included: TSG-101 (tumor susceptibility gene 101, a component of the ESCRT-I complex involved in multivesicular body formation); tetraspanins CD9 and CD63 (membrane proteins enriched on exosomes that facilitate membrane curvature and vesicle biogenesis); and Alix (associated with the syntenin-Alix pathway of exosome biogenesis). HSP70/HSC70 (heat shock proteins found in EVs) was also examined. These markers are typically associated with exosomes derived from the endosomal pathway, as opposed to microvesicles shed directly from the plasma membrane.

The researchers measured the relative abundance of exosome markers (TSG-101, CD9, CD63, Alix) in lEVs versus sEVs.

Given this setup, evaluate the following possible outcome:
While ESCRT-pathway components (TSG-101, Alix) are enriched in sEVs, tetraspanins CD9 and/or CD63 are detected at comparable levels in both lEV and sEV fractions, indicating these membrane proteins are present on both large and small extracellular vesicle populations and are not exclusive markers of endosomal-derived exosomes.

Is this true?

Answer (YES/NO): NO